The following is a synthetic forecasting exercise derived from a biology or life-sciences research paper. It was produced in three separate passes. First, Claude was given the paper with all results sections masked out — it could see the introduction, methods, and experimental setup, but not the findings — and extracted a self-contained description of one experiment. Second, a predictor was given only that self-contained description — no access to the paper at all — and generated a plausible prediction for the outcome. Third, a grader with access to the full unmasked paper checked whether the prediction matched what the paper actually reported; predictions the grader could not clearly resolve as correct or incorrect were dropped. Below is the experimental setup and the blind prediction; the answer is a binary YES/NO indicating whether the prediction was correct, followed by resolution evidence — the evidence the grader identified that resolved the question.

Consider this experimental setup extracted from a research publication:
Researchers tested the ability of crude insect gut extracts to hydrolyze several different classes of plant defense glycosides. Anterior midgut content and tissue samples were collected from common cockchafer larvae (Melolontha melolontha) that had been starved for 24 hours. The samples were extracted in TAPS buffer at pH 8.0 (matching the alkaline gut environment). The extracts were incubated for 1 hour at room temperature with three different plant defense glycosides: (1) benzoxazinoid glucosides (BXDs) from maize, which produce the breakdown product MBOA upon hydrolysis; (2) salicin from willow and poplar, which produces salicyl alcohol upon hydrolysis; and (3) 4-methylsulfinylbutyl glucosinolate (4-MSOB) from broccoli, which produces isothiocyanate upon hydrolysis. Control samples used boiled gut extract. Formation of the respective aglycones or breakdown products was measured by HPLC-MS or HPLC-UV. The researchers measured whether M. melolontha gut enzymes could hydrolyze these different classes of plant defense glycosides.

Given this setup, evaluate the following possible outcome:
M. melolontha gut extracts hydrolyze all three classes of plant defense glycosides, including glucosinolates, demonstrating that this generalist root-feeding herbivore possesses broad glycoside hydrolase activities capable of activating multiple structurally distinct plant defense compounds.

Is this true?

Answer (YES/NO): YES